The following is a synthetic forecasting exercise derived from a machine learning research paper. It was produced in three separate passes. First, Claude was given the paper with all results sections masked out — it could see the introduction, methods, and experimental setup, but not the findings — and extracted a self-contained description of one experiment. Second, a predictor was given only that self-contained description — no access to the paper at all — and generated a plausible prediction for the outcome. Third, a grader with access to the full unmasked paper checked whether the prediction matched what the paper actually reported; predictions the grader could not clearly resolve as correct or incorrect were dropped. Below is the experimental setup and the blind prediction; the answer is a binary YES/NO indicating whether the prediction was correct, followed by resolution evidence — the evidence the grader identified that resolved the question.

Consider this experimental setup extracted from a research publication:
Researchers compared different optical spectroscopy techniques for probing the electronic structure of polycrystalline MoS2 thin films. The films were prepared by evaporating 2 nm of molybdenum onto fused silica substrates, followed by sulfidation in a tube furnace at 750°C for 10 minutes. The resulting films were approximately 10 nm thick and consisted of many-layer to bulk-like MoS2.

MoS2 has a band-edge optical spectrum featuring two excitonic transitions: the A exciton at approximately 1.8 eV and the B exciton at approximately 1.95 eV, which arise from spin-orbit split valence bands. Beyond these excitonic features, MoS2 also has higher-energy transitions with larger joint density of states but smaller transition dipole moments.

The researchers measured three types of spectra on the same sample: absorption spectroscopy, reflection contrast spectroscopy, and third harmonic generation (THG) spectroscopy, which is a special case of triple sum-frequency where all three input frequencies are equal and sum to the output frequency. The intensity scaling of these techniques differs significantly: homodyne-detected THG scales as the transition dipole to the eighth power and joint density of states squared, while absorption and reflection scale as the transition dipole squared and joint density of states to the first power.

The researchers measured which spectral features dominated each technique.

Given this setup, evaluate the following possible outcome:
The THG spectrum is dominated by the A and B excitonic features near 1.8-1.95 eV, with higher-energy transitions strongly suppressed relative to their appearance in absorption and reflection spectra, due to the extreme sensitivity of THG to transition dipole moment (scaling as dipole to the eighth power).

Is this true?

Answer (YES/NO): YES